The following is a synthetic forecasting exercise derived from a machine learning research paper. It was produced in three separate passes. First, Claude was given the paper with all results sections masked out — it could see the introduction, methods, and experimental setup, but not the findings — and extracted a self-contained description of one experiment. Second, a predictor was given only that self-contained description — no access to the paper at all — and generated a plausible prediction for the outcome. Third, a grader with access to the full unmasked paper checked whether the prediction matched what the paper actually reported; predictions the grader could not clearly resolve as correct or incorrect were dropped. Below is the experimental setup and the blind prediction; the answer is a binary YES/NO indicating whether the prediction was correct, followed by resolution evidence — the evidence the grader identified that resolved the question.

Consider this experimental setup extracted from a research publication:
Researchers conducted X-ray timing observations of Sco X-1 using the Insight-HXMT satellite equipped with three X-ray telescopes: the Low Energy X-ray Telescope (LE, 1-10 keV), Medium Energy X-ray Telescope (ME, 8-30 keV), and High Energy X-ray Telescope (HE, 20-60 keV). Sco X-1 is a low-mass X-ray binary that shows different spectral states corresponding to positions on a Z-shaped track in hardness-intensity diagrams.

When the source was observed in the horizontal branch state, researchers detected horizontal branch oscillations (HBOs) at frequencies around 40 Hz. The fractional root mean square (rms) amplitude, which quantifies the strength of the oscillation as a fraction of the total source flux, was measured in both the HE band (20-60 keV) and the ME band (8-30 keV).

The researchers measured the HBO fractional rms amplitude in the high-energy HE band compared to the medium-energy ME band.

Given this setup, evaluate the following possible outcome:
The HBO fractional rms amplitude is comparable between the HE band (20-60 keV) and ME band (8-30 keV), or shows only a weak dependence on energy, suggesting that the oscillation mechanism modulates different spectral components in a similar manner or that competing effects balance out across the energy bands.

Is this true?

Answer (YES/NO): NO